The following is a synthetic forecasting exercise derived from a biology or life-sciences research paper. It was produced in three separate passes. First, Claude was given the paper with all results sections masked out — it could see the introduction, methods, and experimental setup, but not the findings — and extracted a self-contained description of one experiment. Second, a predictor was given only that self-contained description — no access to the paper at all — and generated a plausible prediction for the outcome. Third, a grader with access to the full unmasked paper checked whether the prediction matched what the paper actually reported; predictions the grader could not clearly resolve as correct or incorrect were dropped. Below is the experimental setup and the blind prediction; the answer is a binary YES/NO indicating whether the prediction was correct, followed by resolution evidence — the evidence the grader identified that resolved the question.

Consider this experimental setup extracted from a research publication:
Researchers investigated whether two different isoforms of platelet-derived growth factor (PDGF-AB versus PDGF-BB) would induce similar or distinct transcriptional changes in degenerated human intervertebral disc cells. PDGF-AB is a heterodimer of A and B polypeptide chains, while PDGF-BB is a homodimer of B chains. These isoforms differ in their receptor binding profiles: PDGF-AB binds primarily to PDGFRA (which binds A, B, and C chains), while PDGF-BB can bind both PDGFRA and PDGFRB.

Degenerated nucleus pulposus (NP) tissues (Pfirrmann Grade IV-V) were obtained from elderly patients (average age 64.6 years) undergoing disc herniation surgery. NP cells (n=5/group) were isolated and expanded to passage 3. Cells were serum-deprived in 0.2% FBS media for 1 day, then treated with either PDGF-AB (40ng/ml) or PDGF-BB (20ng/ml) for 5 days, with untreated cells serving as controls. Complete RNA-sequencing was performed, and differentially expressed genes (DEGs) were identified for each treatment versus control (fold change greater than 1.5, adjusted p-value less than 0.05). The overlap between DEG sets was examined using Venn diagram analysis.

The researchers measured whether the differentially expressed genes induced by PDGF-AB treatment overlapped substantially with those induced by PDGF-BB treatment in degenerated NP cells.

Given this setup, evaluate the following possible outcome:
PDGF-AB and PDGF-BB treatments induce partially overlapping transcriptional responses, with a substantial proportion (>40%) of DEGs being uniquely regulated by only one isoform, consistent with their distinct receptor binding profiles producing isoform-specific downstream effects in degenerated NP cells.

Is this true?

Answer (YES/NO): NO